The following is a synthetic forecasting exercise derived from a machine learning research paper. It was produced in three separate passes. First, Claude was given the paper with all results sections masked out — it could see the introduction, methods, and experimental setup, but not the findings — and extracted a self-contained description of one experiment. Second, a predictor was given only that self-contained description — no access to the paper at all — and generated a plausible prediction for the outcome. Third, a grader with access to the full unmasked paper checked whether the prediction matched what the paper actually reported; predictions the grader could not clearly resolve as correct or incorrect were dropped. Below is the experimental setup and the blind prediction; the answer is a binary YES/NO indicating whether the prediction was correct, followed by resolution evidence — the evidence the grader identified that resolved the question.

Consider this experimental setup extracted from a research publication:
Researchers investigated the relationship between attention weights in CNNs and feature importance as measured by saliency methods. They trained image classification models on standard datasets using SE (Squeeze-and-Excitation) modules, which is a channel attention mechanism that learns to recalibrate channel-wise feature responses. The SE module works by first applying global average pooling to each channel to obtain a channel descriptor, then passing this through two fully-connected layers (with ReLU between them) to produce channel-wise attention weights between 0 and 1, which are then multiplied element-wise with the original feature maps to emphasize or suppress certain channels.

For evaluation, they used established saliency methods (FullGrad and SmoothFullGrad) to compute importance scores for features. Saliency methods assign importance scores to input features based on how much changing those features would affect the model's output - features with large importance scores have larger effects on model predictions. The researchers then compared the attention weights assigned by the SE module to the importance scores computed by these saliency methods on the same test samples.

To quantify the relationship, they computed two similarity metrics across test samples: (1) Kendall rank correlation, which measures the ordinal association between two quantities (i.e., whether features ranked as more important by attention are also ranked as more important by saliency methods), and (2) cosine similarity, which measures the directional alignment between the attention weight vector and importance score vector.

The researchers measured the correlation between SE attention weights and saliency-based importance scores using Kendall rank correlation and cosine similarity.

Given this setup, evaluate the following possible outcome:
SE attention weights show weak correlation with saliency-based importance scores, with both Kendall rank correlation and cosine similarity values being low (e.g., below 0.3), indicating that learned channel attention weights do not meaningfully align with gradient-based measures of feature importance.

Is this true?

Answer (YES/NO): NO